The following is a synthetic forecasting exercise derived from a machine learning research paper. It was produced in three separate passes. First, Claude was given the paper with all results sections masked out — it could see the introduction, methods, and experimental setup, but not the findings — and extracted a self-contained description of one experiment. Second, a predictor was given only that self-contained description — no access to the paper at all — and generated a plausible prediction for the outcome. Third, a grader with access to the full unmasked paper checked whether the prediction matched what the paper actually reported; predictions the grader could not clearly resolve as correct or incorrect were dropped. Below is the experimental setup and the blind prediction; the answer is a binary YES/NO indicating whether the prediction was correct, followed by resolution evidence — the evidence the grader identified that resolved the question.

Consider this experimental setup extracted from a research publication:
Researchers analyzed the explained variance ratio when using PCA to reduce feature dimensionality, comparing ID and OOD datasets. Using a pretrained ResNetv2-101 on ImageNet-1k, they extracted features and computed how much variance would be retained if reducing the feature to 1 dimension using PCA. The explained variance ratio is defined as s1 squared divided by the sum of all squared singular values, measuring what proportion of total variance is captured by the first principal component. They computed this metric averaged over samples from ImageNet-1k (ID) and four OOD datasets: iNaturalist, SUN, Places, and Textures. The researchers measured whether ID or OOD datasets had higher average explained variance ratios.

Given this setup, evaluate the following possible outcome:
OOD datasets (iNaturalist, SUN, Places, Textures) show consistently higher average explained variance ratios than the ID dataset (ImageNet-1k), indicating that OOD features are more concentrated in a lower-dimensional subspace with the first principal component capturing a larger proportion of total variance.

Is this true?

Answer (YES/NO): YES